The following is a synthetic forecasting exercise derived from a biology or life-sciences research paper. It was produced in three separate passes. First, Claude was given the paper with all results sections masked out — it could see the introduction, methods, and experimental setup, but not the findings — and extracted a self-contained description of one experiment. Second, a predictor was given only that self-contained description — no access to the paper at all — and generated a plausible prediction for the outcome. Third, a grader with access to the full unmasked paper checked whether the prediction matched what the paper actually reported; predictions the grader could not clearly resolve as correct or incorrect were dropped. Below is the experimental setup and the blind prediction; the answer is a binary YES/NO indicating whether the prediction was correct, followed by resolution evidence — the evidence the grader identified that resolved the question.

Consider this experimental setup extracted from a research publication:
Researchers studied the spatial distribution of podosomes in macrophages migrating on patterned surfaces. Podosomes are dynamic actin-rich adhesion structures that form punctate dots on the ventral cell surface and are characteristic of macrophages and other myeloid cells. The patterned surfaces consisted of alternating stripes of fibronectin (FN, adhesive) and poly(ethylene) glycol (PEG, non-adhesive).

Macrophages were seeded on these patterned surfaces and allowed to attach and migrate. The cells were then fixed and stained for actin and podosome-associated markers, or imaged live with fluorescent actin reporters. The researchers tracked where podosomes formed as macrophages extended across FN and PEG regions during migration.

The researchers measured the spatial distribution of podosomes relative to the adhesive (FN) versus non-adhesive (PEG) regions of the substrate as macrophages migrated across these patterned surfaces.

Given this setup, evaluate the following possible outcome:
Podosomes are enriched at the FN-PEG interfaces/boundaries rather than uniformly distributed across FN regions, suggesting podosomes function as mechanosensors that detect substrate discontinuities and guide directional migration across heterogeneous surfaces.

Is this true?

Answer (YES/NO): NO